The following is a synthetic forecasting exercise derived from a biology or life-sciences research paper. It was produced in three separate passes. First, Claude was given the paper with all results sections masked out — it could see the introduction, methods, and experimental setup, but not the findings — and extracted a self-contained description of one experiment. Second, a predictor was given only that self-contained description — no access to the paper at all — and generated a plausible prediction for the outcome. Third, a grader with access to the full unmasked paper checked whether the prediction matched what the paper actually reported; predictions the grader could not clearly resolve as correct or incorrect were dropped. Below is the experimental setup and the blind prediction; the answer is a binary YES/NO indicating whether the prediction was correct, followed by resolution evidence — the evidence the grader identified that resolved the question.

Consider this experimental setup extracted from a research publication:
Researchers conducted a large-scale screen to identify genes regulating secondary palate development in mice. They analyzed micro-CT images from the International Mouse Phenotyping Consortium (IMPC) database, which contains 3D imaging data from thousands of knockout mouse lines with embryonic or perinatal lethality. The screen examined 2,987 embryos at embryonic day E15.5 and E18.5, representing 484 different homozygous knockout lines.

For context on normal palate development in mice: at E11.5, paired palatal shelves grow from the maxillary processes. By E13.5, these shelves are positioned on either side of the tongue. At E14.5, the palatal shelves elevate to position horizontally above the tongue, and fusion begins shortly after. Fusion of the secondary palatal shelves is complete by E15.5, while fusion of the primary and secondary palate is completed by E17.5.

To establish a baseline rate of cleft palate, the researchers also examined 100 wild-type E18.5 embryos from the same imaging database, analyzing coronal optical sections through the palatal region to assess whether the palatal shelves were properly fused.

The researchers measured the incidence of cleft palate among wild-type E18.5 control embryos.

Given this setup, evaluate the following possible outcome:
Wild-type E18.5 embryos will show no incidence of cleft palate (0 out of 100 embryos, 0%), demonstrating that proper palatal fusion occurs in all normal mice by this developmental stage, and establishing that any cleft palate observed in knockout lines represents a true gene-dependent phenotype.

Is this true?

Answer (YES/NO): NO